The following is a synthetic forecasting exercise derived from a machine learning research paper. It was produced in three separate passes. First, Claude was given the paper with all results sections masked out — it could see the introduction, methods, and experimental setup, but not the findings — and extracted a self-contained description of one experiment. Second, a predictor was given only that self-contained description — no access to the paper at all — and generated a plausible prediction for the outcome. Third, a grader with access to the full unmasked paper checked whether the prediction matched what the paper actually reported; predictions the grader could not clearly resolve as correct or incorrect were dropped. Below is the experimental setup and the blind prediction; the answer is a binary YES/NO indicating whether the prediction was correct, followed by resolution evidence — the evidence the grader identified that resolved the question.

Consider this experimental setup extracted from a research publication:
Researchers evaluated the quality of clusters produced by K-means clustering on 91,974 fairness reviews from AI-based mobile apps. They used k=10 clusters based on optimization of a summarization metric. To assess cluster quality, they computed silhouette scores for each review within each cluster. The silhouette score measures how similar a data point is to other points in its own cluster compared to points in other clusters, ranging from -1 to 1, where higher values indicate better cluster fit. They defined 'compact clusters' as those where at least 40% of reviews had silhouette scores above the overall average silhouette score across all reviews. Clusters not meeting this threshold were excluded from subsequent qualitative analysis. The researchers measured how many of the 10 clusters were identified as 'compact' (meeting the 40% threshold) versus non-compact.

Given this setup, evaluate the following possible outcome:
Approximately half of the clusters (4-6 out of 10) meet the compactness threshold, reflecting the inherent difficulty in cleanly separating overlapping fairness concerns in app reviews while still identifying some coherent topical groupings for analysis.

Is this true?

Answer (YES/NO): NO